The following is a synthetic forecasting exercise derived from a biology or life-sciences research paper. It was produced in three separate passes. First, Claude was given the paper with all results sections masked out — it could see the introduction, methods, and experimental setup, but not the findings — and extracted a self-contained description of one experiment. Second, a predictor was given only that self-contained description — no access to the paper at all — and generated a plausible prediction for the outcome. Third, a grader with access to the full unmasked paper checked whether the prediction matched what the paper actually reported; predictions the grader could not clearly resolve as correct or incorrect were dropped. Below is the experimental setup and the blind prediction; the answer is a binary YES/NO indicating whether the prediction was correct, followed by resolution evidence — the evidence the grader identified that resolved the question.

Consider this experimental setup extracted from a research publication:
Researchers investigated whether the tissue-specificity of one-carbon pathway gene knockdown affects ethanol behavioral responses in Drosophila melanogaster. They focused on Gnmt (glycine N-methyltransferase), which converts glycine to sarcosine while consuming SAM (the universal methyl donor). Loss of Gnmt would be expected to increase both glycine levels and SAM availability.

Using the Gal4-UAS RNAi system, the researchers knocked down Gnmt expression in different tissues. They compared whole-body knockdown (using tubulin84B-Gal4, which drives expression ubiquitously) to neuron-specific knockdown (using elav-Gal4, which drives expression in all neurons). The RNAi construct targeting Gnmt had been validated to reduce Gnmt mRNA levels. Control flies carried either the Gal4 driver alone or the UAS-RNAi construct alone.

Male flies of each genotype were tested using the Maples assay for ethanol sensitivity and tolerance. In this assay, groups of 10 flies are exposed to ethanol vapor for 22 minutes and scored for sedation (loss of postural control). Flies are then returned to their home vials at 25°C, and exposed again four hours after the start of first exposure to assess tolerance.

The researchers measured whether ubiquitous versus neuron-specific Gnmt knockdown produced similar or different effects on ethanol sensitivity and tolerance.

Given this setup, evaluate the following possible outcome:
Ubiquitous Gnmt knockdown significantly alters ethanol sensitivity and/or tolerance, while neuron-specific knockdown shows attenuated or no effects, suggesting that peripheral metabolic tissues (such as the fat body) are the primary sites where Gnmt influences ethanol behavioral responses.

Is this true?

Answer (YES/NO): NO